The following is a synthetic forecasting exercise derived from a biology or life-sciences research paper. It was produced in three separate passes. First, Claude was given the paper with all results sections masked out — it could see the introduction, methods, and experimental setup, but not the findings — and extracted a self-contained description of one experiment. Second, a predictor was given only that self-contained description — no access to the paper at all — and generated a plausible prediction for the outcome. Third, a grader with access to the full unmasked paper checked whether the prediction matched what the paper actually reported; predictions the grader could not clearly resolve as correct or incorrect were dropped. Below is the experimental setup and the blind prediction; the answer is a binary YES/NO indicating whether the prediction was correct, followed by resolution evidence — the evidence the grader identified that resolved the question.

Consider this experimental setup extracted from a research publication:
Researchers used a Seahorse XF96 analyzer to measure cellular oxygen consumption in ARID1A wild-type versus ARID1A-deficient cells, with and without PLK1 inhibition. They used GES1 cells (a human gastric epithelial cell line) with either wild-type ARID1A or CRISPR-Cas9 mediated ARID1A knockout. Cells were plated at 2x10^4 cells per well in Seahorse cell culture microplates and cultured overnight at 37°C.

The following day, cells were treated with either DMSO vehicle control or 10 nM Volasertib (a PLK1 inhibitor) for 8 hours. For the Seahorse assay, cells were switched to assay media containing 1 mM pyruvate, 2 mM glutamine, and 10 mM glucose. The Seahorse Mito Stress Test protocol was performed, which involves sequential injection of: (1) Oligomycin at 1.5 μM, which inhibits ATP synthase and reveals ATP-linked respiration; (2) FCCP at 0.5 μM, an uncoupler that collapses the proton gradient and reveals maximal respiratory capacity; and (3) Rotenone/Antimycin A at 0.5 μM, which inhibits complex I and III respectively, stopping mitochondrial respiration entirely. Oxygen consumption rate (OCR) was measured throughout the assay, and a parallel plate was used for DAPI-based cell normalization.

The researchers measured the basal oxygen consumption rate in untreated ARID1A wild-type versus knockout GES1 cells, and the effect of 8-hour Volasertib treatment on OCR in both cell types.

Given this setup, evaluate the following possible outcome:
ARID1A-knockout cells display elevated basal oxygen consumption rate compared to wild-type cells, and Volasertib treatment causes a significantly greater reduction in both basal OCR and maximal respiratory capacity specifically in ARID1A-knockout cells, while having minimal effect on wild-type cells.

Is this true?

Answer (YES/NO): NO